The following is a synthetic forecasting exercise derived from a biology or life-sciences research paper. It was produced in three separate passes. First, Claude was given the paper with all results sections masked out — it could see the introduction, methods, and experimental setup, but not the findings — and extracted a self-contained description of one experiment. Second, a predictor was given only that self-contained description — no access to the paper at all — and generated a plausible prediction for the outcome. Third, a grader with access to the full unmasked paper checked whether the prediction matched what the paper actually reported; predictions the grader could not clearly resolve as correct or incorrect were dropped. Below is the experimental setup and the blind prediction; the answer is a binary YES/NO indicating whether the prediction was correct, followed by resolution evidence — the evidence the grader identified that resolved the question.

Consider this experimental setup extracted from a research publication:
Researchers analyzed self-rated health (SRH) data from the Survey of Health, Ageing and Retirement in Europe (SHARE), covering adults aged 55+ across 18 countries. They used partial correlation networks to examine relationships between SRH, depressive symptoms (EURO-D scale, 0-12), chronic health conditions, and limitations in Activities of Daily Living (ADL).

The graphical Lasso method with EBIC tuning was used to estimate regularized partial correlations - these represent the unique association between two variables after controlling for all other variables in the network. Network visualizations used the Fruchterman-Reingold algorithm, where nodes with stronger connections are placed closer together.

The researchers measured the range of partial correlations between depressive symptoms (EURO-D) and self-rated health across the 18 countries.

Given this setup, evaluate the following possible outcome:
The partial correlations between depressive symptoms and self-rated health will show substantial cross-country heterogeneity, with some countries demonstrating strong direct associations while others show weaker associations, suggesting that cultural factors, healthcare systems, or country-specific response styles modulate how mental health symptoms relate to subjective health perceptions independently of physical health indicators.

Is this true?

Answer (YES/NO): YES